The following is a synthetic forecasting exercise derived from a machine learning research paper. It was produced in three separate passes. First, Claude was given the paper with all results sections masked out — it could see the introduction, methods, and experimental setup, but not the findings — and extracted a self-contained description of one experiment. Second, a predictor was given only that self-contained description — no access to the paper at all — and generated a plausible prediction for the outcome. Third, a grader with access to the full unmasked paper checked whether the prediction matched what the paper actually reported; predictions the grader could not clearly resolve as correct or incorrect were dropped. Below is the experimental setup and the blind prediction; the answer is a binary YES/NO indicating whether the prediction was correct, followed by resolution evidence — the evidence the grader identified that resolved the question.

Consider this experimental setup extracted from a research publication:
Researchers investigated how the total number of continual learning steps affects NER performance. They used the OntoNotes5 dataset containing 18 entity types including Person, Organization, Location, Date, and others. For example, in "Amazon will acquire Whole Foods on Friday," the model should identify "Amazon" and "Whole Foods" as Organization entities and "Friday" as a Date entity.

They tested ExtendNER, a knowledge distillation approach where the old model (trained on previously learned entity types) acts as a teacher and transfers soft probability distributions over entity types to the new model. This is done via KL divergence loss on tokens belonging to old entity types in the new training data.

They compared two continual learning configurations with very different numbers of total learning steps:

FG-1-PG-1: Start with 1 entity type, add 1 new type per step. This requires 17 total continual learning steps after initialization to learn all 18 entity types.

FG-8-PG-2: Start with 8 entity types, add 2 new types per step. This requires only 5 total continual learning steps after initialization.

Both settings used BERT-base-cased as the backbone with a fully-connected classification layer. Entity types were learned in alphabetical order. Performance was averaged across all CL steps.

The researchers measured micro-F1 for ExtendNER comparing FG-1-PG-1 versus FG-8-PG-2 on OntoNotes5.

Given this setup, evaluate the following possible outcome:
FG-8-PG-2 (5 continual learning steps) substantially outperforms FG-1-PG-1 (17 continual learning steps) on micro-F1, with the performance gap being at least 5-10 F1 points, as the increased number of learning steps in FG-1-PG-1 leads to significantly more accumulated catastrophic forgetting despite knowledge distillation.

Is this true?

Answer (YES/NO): YES